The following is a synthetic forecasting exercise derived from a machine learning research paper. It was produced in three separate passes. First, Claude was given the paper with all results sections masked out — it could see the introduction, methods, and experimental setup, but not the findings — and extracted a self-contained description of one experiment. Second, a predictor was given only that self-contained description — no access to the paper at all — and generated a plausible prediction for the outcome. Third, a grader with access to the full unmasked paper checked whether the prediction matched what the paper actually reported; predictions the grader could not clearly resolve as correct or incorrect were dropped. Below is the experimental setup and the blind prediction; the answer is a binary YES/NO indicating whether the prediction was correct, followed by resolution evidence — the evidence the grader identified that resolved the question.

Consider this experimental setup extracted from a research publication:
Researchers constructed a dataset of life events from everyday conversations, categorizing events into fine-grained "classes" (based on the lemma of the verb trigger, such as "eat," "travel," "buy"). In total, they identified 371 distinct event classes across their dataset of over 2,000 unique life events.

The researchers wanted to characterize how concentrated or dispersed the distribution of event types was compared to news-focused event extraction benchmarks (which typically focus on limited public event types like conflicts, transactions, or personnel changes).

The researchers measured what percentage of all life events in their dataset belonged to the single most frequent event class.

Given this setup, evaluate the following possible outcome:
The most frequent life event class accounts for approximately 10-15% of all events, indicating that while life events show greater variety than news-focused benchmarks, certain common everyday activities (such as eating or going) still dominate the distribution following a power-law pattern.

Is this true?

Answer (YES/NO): NO